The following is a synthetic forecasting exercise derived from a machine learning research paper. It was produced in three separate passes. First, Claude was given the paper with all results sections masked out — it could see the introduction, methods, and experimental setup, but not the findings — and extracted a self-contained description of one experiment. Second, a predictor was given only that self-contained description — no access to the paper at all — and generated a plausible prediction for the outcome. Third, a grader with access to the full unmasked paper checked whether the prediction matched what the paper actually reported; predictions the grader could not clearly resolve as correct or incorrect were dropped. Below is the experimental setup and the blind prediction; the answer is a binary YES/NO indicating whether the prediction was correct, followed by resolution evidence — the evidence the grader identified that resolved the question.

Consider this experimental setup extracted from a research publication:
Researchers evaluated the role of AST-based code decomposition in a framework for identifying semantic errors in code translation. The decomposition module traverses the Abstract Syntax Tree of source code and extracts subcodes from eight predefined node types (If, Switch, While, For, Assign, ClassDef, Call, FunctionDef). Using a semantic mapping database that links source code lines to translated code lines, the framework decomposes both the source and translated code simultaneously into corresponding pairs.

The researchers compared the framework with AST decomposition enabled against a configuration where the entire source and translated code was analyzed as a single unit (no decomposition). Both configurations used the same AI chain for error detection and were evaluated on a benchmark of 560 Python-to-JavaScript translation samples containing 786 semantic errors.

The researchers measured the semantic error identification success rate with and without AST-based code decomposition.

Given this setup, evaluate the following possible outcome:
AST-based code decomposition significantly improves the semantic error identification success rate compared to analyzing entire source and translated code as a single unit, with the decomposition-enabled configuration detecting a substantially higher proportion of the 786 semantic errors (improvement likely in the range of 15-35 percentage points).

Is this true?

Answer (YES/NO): NO